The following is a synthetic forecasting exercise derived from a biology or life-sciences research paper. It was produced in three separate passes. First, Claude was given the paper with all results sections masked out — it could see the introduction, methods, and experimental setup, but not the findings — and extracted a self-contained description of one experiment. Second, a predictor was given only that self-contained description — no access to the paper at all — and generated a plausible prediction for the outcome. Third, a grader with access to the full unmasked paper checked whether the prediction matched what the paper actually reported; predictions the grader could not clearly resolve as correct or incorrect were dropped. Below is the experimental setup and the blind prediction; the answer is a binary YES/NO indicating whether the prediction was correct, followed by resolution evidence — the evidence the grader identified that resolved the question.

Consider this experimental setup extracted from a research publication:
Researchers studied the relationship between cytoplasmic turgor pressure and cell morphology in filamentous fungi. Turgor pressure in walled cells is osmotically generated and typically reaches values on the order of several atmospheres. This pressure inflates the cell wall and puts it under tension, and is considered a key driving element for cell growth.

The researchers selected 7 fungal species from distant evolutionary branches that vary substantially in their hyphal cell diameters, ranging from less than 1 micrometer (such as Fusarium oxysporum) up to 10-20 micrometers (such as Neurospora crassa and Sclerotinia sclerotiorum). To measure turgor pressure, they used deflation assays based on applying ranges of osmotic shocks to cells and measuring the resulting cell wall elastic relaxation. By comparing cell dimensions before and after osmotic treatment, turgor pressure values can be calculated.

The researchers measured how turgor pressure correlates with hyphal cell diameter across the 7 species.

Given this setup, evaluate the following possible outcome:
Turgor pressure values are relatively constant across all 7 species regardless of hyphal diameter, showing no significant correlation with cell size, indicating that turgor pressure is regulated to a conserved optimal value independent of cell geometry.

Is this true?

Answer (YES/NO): NO